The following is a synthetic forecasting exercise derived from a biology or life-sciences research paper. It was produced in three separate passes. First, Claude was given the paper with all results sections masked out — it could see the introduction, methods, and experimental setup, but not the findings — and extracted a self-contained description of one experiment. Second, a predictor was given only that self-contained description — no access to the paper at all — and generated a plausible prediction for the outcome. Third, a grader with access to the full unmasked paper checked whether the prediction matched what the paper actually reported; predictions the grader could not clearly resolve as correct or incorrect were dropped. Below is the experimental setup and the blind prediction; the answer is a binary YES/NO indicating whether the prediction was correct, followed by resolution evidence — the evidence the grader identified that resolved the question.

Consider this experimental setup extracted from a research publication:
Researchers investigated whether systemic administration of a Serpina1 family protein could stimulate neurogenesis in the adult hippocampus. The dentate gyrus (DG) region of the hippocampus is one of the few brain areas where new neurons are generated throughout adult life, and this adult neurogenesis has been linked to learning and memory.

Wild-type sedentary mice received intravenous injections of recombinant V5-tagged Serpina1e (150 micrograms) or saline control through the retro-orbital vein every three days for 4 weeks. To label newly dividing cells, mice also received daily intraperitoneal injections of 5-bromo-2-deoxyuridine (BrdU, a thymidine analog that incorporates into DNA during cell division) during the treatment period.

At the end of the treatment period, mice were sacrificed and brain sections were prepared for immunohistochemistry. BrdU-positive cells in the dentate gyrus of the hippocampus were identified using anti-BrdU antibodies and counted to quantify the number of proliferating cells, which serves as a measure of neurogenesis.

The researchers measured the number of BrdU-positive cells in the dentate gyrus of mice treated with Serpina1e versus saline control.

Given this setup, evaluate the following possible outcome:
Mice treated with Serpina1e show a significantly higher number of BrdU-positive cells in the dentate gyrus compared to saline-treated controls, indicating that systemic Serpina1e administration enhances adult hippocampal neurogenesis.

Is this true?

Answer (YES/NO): YES